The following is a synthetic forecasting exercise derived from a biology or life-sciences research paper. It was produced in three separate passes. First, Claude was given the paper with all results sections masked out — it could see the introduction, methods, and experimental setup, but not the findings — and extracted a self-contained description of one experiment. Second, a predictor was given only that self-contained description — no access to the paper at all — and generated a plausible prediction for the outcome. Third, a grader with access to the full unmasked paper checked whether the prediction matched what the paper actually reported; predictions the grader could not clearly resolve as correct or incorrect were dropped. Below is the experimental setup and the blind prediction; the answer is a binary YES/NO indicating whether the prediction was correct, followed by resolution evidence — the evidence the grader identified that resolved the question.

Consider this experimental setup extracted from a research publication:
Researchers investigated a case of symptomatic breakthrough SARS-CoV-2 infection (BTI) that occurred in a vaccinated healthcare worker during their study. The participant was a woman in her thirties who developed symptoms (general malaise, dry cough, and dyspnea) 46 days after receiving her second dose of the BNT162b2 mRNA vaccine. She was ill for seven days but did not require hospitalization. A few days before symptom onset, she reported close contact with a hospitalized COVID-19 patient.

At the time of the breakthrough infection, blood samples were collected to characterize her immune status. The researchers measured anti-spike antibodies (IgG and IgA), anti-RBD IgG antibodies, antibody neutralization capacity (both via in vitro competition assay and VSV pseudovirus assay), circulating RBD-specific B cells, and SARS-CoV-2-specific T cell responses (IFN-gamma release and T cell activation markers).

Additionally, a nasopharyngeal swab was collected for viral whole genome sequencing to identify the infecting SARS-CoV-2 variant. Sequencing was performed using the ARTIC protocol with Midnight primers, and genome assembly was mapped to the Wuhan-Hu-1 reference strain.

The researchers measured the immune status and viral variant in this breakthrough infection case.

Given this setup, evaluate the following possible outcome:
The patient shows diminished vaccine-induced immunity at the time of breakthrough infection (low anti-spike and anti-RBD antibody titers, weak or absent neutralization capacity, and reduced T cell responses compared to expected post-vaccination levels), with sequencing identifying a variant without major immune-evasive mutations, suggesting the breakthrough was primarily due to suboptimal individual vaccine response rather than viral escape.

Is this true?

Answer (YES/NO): NO